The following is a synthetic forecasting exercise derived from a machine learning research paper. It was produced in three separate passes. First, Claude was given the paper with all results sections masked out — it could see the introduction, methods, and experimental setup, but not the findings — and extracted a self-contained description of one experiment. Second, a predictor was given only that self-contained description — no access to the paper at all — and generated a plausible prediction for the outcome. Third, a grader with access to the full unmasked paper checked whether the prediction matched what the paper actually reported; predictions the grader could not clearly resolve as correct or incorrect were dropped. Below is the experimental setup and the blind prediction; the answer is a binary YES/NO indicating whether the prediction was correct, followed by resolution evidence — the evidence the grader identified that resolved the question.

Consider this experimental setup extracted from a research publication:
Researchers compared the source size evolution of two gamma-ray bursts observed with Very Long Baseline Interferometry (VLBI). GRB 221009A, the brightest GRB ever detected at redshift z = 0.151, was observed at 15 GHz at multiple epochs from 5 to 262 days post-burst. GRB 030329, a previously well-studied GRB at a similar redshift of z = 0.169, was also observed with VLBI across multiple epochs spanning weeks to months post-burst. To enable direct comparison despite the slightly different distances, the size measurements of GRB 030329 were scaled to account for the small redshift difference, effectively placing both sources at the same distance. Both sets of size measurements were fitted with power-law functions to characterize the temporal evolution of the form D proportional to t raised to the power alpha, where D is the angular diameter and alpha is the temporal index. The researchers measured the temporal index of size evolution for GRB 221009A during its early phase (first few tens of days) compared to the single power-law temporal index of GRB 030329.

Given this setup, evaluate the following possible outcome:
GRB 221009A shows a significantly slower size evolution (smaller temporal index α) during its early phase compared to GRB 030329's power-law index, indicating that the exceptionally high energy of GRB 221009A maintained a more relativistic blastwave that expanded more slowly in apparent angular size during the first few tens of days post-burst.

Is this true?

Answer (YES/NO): YES